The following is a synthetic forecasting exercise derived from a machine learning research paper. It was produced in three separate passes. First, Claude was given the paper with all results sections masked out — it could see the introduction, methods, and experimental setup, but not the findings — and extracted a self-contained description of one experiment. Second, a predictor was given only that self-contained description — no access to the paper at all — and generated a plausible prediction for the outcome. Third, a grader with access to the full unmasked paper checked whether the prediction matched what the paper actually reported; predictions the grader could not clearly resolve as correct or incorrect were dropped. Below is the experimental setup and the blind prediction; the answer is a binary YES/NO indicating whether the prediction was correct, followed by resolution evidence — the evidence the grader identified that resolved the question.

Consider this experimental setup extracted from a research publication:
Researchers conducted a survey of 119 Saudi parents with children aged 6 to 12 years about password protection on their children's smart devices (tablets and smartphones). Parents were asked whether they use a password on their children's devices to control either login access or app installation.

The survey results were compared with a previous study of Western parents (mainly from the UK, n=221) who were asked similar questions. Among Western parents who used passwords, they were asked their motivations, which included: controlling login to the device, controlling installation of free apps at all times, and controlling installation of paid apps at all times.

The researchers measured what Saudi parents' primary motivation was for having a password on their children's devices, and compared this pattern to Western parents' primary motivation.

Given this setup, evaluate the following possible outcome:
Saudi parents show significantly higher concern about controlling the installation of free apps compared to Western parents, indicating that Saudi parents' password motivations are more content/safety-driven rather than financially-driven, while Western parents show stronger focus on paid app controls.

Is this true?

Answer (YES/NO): YES